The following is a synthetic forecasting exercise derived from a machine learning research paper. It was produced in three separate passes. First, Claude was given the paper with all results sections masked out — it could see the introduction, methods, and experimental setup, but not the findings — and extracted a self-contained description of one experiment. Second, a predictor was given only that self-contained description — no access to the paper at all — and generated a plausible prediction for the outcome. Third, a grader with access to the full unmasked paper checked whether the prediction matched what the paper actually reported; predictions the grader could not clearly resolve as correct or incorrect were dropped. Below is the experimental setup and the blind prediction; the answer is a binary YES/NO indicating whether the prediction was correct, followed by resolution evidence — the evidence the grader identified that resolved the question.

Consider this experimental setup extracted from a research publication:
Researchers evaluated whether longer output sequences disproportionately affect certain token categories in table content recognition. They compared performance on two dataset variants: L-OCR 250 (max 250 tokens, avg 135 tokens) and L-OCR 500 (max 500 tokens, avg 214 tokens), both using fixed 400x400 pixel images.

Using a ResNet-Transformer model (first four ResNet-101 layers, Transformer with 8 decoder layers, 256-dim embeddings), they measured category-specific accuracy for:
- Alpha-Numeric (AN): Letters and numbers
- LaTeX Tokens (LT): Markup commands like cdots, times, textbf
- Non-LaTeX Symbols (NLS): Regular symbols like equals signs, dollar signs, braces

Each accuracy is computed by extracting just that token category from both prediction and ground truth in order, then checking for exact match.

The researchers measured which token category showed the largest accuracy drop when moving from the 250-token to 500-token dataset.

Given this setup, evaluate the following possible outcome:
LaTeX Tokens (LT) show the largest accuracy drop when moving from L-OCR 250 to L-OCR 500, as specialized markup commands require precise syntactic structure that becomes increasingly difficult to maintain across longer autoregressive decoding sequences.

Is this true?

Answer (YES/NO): YES